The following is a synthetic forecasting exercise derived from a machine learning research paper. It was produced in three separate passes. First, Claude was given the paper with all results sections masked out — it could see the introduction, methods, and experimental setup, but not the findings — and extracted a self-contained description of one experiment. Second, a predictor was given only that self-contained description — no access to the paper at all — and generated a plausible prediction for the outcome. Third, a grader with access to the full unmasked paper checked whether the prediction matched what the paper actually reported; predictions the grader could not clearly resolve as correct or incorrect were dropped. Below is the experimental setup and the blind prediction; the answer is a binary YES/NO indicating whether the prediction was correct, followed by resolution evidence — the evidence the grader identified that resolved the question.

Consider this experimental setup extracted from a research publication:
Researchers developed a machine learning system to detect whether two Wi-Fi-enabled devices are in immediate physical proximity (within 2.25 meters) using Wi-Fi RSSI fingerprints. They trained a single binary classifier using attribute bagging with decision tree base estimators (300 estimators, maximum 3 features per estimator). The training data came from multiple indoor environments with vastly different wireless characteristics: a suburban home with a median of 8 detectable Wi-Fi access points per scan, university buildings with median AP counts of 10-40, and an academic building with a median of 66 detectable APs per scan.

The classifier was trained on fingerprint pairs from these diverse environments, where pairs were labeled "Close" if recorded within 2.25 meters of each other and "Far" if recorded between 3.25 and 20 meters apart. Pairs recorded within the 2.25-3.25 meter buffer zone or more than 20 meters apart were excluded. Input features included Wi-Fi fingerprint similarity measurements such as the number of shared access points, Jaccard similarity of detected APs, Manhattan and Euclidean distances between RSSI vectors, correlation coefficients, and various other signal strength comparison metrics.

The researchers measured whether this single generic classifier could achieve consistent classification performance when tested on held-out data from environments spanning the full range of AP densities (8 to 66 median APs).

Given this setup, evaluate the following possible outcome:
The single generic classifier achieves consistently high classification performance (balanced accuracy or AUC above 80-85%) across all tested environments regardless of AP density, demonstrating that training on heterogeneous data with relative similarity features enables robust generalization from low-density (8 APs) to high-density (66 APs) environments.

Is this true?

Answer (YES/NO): NO